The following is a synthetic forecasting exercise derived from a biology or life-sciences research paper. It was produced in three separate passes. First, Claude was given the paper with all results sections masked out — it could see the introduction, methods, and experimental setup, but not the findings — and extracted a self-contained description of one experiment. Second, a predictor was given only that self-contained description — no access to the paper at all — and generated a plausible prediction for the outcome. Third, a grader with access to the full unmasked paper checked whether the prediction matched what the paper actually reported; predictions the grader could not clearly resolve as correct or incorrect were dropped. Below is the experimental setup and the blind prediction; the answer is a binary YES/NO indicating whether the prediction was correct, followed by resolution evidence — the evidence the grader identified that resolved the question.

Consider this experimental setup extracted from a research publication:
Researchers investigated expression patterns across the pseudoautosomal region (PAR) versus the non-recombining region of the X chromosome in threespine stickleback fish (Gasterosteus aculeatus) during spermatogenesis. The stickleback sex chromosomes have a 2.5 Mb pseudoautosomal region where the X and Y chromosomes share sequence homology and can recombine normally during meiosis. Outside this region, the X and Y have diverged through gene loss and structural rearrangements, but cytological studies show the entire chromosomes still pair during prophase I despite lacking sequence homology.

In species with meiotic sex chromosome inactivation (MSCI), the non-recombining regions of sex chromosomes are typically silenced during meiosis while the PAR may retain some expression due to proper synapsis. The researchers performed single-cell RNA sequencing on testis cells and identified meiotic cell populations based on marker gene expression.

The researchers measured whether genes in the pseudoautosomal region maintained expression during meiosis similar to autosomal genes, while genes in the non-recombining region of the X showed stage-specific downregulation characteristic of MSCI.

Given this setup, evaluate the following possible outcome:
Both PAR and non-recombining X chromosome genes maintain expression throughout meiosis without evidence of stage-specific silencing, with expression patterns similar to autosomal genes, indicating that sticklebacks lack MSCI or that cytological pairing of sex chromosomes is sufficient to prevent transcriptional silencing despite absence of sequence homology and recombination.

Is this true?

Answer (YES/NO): YES